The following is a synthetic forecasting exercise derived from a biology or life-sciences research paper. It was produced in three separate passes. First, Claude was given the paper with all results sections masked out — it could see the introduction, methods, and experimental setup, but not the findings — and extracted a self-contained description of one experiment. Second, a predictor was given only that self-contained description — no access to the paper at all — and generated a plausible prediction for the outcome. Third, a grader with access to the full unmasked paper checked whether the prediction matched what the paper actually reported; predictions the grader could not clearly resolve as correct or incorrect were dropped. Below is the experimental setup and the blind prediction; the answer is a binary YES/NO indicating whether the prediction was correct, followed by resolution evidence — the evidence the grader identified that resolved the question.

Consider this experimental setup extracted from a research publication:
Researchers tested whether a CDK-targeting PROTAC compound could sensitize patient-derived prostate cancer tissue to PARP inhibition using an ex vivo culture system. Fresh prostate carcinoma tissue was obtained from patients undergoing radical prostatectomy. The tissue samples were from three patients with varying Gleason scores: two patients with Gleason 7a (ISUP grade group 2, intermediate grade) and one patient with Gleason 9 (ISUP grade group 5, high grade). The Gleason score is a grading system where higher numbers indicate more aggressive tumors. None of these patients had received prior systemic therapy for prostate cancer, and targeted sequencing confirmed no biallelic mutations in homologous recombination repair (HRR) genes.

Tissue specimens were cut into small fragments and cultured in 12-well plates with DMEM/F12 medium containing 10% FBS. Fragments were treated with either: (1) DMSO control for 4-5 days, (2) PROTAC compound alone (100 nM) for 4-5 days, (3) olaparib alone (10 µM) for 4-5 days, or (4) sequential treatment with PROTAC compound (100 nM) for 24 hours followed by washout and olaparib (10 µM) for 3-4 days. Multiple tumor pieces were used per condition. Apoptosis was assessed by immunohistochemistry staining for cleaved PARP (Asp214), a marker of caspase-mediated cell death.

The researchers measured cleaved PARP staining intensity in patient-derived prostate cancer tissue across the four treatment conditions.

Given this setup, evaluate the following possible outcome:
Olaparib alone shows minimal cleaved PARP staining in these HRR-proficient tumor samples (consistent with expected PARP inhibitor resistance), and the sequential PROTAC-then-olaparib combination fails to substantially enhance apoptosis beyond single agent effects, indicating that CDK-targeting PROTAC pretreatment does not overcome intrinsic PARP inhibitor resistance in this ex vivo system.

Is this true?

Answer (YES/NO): NO